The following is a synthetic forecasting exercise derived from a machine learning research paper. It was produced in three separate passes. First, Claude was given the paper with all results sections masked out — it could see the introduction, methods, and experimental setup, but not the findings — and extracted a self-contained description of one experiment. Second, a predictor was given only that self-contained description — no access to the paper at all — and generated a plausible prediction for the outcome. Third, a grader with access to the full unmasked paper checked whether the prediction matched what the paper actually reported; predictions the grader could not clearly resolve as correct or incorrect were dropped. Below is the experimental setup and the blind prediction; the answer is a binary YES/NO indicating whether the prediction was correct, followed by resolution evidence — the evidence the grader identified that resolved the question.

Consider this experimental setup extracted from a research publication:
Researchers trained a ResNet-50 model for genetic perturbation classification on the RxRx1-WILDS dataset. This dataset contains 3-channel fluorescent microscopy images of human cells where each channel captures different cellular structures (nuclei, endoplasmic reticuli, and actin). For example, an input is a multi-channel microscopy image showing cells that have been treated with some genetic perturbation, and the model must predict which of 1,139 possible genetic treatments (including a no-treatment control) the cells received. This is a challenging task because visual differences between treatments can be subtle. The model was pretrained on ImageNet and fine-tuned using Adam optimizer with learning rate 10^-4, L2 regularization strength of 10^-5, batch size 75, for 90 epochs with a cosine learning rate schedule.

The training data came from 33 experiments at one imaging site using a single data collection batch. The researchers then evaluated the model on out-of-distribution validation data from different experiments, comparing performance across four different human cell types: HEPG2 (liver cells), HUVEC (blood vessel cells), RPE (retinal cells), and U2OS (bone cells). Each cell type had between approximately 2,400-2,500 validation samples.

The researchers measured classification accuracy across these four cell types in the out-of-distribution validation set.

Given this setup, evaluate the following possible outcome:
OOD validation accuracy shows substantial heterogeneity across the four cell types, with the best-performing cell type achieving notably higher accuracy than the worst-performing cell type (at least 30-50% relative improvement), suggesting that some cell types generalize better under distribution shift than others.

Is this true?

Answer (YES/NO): YES